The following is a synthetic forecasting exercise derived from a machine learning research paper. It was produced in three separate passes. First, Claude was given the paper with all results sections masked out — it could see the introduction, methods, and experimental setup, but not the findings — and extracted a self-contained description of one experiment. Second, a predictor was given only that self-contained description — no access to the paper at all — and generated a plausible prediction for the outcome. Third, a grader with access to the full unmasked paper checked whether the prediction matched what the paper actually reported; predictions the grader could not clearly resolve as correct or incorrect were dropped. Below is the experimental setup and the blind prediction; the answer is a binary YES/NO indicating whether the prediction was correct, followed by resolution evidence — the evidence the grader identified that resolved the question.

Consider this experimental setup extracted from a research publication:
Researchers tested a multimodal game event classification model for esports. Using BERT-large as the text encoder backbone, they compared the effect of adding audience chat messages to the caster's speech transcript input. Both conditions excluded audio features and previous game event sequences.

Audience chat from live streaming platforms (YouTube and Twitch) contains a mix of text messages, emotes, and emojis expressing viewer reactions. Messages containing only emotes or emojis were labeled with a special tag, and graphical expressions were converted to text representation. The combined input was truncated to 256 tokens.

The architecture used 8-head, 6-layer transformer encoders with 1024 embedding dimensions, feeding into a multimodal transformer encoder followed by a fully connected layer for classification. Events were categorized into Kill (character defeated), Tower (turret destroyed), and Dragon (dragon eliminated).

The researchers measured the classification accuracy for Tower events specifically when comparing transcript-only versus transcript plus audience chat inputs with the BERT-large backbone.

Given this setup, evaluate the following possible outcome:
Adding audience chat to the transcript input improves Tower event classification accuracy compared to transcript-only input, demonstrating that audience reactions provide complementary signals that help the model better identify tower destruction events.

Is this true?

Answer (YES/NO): NO